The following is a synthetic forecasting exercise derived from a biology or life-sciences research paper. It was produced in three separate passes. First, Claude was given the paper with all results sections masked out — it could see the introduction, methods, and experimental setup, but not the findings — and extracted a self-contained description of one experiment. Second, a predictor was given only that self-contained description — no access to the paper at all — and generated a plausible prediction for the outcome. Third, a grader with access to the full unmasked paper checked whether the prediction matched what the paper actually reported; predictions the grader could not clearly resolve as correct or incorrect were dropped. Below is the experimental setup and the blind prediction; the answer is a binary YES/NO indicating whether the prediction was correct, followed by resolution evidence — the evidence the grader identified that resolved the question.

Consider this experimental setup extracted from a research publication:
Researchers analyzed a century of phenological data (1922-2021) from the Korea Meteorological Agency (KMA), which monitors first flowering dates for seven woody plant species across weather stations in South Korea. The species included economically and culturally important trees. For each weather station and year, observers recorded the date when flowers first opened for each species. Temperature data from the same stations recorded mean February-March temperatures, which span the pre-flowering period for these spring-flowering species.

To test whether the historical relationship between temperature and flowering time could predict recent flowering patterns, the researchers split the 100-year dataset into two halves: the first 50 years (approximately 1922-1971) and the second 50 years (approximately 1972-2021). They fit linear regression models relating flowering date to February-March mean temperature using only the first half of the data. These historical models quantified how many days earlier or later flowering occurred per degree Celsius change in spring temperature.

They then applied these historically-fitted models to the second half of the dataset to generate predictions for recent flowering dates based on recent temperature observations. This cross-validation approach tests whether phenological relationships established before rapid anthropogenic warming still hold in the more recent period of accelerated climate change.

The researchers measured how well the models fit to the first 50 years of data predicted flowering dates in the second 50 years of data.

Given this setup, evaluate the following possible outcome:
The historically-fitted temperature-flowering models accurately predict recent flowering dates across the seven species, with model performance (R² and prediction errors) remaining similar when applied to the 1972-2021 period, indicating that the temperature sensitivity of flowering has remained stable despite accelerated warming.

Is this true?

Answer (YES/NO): YES